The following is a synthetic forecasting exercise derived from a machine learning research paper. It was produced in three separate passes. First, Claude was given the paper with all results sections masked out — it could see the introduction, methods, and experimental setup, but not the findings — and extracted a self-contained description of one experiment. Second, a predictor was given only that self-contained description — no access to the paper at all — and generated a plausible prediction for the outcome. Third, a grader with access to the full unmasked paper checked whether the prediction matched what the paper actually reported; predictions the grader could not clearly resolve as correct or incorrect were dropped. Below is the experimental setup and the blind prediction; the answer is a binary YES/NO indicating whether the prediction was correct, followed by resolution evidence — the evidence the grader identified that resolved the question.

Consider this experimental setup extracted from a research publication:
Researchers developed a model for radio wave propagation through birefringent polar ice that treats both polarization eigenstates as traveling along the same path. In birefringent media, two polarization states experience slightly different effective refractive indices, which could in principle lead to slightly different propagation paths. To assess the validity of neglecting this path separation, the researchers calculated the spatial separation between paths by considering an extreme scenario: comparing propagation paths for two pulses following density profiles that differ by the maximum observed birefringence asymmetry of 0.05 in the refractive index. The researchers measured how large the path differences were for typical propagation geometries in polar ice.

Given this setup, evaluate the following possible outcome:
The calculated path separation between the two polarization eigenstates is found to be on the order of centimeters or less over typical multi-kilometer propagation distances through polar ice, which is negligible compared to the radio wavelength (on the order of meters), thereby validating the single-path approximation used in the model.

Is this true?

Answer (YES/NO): YES